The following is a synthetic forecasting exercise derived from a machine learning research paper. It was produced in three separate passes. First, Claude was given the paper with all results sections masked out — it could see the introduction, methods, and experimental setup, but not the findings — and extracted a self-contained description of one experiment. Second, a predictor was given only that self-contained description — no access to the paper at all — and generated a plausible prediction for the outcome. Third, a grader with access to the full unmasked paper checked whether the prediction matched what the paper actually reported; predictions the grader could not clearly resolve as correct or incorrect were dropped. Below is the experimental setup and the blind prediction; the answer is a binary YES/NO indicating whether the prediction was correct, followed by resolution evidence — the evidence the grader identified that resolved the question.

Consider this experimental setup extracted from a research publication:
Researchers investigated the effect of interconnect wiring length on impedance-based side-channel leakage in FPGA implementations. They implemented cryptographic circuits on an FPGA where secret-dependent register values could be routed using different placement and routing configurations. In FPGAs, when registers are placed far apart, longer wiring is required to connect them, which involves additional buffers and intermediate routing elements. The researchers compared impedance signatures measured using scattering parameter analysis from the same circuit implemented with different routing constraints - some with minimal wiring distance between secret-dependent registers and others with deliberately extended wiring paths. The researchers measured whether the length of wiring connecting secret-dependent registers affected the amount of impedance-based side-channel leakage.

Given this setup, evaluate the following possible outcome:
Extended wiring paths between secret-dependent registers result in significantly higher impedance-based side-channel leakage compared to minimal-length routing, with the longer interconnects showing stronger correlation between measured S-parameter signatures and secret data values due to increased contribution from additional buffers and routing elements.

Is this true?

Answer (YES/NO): YES